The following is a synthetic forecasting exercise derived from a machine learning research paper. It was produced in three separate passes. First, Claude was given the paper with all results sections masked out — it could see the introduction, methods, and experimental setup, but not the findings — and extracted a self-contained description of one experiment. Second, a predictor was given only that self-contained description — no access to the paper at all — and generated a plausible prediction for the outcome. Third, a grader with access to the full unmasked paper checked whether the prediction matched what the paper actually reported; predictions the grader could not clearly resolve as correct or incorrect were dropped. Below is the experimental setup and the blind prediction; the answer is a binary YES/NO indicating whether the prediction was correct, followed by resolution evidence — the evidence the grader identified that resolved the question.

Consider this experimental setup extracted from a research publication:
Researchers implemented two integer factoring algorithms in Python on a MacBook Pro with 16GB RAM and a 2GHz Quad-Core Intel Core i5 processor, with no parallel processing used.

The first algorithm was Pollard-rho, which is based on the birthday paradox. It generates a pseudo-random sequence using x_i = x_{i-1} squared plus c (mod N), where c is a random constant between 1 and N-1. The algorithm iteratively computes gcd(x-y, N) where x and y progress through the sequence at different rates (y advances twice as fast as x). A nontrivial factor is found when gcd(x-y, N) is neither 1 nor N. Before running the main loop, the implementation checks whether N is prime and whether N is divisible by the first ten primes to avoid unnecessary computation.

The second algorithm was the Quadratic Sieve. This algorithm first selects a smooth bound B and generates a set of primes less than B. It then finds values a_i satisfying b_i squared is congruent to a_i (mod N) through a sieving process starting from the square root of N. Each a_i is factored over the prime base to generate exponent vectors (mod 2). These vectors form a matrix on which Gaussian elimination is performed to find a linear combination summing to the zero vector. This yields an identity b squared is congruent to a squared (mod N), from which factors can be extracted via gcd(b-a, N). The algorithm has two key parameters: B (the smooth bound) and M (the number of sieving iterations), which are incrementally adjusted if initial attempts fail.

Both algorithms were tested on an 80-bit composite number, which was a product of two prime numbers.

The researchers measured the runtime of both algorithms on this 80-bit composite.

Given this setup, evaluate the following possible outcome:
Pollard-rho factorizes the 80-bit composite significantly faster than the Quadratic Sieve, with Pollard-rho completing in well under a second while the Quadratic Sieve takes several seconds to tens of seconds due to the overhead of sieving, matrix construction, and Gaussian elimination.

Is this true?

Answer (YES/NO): NO